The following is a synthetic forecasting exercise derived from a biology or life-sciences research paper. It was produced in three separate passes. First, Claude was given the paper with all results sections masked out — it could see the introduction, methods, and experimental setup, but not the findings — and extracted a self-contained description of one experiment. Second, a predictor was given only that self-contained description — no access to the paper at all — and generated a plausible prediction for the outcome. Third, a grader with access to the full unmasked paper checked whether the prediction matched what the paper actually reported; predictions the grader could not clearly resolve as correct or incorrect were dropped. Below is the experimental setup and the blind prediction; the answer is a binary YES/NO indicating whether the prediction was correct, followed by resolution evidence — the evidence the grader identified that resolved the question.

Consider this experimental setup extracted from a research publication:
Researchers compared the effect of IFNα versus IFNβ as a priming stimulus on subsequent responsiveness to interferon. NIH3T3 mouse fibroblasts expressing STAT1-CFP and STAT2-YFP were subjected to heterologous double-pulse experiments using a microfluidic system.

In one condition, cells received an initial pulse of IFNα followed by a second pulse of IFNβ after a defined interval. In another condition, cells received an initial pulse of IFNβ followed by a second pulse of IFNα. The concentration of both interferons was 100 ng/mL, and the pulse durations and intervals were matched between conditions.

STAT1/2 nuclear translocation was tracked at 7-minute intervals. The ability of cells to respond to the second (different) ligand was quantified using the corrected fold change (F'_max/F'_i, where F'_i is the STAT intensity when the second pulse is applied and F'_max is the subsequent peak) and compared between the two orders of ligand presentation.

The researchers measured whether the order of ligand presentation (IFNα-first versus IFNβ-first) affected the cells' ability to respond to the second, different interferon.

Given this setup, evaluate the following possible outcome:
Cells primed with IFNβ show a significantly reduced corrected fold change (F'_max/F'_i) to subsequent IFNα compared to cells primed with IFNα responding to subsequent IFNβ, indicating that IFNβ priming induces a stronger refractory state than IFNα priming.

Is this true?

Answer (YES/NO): YES